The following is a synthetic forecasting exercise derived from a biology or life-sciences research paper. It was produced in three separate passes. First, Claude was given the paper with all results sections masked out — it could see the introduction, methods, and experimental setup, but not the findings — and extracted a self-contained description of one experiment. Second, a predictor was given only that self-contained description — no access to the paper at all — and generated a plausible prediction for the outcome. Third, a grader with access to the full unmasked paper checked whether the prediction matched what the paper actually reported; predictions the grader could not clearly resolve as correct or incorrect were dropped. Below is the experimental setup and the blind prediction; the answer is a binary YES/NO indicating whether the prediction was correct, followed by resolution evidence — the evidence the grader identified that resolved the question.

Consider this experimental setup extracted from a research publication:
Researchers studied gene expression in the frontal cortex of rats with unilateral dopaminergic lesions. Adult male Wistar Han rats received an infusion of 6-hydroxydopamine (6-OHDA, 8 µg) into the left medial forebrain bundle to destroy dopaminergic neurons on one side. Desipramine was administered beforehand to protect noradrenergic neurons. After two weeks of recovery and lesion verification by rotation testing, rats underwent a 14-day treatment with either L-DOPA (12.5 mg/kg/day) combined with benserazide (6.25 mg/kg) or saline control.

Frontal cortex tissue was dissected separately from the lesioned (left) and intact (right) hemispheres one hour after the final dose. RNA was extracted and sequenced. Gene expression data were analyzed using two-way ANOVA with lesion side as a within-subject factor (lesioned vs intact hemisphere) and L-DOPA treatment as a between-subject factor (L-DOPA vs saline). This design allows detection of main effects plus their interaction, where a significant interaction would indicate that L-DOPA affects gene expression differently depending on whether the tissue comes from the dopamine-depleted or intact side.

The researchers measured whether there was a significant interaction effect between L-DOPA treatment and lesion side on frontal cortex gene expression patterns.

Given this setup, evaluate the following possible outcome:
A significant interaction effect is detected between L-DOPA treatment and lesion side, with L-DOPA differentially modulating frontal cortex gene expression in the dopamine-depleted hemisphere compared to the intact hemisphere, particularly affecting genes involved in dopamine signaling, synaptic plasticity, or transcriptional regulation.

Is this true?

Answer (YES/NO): NO